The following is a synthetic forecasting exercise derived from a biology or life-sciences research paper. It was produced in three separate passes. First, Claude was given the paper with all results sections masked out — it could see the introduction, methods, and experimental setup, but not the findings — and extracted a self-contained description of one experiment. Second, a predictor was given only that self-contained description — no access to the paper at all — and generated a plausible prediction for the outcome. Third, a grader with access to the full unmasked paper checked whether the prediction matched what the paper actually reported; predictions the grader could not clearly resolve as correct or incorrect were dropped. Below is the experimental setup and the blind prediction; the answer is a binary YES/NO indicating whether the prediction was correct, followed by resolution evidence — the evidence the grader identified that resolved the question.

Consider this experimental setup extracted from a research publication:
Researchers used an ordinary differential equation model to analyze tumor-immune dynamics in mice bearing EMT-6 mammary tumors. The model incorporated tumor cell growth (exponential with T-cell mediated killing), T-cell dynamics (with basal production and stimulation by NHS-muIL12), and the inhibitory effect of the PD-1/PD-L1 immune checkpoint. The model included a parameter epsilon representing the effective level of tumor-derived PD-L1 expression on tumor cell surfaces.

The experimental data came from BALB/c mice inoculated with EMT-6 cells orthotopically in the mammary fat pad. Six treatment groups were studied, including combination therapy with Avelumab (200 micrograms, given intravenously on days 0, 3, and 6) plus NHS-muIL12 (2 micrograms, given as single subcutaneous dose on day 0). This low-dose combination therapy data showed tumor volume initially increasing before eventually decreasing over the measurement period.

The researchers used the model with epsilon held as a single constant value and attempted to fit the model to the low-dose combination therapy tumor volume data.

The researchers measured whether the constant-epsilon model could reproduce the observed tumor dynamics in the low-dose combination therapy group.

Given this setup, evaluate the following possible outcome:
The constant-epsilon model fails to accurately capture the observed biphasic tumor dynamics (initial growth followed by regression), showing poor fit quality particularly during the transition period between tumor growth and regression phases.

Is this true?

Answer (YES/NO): YES